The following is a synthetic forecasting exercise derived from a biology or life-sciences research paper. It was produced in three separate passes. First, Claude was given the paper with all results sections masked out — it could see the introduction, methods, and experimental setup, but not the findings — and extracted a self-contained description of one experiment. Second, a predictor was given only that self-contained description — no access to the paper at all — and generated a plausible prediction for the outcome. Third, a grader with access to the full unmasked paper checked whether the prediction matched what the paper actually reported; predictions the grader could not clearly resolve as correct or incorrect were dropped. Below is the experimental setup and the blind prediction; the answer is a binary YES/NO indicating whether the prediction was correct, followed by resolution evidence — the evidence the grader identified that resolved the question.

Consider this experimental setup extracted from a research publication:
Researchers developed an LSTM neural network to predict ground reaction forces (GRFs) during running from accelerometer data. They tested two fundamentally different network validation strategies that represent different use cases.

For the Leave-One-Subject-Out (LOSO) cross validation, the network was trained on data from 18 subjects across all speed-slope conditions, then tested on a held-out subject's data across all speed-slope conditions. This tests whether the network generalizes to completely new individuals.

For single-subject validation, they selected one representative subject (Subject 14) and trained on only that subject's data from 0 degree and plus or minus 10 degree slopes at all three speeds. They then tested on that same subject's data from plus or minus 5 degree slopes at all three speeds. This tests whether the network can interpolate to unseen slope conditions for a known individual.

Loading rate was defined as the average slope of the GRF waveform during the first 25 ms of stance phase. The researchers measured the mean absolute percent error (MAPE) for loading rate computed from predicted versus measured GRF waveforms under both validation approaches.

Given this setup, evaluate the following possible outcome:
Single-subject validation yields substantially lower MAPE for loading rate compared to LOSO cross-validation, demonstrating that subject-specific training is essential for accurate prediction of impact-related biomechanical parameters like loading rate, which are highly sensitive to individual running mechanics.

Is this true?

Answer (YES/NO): YES